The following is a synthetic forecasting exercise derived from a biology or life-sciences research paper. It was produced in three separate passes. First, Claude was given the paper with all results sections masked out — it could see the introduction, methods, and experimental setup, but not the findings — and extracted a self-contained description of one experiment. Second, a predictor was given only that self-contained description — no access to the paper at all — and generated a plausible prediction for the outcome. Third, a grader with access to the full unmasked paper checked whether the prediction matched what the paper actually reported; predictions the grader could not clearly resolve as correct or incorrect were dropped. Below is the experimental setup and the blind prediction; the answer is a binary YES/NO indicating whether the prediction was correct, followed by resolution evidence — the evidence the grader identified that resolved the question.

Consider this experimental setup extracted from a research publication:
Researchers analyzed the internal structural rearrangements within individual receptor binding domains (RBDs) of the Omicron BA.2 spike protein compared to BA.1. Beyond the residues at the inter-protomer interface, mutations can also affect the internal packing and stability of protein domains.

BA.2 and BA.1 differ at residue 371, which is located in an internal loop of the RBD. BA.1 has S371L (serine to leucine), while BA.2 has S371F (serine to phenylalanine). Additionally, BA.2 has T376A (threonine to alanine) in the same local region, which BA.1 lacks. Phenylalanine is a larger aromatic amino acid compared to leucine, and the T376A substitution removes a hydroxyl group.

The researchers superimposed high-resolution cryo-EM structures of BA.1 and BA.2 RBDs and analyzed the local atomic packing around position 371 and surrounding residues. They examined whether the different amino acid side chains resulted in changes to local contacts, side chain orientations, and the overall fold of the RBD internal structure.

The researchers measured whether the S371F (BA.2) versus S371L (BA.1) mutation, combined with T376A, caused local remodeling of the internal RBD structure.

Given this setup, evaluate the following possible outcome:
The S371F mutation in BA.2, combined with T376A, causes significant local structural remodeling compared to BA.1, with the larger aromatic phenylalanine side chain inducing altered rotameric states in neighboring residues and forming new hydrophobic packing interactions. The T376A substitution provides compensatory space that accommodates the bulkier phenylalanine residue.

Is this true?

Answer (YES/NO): NO